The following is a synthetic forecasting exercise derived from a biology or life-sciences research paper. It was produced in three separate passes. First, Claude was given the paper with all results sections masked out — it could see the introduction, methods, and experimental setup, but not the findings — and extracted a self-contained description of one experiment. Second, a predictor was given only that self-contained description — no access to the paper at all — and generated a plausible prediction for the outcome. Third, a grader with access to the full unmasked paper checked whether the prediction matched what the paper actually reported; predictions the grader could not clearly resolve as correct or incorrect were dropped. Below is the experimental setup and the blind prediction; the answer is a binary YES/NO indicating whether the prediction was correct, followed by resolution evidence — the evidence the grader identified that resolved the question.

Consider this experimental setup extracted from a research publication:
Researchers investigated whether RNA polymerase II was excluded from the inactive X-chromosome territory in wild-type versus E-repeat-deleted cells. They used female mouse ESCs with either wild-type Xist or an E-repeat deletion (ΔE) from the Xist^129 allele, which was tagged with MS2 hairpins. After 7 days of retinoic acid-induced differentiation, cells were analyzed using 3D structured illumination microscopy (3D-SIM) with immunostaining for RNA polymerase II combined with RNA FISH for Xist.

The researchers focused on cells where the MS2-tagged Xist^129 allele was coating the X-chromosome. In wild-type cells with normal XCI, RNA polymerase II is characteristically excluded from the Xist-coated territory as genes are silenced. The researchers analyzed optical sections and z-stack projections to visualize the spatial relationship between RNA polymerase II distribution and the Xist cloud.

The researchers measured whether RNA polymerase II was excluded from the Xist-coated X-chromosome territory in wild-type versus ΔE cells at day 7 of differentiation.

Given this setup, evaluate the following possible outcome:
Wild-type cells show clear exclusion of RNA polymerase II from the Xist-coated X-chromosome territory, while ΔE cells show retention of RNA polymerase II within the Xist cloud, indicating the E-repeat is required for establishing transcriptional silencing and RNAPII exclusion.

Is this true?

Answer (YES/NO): YES